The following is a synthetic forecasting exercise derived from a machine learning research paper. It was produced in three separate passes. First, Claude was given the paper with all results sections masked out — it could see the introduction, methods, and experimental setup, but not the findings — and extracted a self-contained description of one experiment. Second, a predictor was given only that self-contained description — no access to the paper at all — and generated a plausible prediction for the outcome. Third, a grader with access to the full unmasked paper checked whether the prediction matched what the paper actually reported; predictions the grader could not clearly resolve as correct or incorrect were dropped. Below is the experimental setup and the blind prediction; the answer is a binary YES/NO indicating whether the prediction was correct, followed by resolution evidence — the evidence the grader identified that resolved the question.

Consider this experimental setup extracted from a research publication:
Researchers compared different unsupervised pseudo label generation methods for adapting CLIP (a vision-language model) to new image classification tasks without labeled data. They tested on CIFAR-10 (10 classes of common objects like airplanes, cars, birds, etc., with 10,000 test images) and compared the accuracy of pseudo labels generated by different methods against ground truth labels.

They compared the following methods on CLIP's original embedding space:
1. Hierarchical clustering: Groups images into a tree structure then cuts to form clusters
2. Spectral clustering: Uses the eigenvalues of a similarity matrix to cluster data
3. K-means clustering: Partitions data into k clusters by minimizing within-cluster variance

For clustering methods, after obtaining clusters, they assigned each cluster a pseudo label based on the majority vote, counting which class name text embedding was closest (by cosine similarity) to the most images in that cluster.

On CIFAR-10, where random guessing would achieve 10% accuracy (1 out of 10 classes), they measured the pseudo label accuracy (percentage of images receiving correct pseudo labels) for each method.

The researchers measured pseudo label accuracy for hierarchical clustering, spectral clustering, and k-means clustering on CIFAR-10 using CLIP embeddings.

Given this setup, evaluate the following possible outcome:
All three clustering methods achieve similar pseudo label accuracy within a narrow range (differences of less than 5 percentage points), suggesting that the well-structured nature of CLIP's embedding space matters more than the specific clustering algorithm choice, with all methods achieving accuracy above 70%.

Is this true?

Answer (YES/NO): NO